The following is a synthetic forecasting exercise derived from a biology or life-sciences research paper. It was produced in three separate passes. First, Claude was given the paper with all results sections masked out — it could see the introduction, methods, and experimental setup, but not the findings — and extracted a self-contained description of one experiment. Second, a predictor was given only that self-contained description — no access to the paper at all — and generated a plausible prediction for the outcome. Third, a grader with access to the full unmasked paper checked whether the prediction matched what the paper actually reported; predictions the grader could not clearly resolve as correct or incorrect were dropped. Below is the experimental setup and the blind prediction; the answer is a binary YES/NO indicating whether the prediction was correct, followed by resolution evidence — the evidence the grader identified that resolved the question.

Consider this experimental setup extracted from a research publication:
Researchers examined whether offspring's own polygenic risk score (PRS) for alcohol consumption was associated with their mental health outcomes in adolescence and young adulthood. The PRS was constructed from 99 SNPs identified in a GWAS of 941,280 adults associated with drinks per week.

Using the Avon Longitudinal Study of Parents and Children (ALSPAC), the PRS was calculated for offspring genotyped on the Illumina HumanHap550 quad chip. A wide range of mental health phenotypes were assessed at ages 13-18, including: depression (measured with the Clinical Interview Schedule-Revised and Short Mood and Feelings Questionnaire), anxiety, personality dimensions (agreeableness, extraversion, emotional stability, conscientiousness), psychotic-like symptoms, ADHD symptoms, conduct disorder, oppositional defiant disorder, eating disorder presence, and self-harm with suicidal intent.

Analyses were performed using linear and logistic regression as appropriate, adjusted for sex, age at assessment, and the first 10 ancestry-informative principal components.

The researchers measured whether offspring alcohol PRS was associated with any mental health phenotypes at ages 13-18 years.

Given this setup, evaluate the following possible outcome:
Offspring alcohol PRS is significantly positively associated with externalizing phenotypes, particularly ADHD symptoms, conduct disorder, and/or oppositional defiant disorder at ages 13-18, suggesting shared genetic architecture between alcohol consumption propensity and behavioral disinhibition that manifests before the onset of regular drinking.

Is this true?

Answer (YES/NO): NO